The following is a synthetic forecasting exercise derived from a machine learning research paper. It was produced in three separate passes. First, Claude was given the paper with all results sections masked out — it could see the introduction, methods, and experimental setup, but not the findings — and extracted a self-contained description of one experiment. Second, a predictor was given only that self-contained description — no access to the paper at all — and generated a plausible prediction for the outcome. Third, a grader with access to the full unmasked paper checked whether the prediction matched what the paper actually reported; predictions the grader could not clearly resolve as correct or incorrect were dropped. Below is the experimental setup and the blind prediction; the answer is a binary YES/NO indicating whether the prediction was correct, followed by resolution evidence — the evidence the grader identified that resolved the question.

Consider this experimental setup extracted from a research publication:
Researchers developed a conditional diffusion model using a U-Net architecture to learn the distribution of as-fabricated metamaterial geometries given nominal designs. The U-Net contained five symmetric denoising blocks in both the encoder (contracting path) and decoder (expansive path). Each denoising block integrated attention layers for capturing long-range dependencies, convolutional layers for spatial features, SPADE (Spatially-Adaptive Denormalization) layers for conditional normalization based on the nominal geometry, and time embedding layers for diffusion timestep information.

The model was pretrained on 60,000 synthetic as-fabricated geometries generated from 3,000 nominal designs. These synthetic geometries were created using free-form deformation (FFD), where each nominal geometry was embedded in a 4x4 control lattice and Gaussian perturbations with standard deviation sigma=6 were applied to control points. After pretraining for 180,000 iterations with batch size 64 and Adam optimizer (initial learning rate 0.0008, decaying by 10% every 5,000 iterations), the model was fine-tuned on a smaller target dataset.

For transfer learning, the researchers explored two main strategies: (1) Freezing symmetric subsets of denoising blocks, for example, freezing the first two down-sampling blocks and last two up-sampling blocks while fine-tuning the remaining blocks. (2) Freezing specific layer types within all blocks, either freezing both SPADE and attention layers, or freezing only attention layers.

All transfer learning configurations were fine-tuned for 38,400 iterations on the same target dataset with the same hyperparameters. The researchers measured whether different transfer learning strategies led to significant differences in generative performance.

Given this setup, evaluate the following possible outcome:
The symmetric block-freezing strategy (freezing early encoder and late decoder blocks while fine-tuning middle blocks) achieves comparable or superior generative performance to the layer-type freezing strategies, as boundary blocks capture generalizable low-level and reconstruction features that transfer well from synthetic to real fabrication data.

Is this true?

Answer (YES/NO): YES